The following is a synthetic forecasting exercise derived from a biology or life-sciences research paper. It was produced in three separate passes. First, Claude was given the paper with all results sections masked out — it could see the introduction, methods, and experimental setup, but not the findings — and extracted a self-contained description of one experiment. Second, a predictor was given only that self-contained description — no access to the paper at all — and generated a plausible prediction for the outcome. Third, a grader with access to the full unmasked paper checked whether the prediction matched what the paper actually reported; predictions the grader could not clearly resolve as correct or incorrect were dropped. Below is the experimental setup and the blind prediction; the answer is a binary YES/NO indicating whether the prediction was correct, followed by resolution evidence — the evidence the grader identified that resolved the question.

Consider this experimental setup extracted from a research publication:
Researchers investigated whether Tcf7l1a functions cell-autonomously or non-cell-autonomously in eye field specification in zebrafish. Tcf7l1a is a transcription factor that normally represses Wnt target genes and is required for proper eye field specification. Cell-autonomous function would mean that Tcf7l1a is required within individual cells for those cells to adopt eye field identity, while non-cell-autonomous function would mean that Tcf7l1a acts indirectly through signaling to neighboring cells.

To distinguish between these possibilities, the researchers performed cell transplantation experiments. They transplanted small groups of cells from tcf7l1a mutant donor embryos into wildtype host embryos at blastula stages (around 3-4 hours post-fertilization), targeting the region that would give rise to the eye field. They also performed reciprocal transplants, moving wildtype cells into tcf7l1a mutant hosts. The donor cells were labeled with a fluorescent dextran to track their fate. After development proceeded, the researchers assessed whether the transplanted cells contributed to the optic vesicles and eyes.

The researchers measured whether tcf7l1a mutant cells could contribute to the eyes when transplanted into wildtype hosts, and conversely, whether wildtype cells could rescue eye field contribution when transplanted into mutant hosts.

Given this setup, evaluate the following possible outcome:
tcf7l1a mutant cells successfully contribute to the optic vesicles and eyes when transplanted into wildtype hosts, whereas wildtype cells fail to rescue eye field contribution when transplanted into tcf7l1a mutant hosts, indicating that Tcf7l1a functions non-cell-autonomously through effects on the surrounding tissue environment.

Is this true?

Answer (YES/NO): NO